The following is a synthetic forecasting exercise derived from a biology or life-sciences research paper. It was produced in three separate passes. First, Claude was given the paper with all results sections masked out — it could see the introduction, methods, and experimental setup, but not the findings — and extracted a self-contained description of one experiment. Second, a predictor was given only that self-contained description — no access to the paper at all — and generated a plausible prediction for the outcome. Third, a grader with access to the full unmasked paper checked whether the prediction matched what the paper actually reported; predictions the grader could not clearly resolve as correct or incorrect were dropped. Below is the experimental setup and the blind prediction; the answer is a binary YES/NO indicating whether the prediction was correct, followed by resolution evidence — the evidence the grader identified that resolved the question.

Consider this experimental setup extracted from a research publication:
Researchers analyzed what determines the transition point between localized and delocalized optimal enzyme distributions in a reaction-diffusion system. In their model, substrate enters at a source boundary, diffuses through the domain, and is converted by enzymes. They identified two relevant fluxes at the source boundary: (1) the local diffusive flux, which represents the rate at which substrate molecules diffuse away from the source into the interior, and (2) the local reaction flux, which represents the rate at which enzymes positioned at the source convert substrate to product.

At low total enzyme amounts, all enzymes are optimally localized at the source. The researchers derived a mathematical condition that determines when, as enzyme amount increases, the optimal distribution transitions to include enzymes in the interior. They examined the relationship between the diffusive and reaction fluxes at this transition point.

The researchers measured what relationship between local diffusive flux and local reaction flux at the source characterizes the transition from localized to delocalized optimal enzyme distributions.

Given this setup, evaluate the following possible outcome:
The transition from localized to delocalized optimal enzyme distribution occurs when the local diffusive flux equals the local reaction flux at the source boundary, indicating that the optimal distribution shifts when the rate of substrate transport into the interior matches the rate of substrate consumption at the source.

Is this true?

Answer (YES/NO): YES